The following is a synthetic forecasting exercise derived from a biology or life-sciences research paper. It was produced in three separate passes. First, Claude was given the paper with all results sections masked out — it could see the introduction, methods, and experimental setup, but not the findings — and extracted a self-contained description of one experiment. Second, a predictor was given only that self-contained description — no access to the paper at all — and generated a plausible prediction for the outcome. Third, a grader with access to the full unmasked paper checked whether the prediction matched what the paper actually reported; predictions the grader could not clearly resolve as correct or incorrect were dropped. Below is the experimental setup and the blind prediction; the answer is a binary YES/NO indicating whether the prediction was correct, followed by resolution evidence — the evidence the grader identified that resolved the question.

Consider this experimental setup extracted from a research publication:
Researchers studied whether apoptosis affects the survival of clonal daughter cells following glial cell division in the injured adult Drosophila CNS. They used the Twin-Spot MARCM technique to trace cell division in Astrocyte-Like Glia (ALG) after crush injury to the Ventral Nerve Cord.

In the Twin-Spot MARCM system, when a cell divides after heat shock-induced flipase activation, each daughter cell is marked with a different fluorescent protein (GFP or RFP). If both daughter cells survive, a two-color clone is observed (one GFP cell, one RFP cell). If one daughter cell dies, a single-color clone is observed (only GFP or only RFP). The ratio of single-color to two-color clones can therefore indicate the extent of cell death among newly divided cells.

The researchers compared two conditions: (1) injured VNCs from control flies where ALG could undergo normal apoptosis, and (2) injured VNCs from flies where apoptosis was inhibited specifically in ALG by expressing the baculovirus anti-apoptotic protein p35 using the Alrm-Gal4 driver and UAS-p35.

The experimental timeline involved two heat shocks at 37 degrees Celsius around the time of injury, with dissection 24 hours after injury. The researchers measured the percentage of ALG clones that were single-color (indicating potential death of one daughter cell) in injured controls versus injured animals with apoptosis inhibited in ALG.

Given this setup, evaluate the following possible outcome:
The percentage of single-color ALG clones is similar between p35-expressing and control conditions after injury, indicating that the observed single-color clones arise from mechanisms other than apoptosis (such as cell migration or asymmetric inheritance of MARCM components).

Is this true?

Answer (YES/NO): NO